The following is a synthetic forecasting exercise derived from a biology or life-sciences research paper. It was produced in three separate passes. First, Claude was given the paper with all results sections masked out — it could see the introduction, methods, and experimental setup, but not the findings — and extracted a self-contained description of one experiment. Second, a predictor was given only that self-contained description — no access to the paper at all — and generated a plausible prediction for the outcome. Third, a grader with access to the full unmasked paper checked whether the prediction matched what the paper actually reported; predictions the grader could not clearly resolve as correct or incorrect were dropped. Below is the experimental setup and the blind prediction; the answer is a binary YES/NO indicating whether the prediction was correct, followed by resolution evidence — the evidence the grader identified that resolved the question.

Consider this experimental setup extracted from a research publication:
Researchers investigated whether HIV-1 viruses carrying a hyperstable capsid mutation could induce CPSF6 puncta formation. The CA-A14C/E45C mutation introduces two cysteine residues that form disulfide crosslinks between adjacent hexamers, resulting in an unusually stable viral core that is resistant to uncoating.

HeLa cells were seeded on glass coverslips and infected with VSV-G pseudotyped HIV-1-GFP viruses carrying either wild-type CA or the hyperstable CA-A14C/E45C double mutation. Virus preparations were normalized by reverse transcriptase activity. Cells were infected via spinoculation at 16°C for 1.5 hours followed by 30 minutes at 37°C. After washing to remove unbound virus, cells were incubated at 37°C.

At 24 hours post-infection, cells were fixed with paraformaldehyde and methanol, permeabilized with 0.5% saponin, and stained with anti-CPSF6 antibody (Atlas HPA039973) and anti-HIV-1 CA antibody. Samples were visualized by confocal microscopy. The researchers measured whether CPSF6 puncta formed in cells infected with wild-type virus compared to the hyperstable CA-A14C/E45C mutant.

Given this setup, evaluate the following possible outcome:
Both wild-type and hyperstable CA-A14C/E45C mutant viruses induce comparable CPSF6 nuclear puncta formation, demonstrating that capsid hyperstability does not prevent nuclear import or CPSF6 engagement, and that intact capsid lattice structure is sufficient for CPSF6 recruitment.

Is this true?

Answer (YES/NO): NO